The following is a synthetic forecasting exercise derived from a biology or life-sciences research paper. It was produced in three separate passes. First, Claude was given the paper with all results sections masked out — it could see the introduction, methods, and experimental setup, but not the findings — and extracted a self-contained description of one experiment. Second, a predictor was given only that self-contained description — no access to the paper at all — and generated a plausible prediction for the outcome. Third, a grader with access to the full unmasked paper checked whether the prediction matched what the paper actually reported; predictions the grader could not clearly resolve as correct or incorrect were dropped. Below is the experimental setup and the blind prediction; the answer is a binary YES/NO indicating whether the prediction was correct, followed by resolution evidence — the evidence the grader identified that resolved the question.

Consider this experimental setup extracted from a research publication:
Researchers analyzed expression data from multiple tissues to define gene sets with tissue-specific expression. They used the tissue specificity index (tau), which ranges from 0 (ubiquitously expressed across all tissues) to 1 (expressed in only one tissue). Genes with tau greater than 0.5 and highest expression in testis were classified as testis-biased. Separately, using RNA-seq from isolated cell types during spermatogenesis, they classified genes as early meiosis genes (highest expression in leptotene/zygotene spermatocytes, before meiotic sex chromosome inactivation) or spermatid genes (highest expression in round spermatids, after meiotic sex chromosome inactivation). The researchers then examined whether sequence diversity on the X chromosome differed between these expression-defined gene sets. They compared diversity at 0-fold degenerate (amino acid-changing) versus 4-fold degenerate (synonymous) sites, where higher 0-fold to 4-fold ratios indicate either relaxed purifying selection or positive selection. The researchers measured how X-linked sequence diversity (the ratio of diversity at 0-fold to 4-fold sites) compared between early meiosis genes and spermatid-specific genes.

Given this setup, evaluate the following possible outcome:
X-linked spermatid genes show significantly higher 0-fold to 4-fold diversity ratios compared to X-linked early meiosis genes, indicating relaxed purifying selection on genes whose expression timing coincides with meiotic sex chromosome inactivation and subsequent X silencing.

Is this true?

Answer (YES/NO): NO